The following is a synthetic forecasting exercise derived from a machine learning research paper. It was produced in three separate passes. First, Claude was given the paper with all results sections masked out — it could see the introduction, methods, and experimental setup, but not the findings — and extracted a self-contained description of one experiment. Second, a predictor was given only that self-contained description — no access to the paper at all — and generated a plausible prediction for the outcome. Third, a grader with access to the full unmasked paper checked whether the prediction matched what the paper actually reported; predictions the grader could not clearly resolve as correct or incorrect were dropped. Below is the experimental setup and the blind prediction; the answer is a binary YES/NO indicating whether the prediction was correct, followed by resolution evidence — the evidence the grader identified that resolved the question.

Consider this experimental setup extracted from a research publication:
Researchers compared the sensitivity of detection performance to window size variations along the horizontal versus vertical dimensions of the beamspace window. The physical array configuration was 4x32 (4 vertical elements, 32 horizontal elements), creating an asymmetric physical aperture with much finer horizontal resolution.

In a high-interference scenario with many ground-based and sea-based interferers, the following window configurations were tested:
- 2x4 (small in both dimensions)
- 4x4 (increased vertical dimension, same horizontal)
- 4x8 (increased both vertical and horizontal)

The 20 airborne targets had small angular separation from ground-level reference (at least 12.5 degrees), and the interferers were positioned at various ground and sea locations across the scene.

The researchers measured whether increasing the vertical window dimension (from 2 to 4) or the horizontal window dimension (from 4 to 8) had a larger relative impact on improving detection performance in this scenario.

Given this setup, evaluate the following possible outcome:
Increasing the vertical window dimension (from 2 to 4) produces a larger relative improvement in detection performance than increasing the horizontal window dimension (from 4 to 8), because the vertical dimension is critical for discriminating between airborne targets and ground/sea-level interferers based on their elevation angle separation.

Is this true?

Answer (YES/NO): YES